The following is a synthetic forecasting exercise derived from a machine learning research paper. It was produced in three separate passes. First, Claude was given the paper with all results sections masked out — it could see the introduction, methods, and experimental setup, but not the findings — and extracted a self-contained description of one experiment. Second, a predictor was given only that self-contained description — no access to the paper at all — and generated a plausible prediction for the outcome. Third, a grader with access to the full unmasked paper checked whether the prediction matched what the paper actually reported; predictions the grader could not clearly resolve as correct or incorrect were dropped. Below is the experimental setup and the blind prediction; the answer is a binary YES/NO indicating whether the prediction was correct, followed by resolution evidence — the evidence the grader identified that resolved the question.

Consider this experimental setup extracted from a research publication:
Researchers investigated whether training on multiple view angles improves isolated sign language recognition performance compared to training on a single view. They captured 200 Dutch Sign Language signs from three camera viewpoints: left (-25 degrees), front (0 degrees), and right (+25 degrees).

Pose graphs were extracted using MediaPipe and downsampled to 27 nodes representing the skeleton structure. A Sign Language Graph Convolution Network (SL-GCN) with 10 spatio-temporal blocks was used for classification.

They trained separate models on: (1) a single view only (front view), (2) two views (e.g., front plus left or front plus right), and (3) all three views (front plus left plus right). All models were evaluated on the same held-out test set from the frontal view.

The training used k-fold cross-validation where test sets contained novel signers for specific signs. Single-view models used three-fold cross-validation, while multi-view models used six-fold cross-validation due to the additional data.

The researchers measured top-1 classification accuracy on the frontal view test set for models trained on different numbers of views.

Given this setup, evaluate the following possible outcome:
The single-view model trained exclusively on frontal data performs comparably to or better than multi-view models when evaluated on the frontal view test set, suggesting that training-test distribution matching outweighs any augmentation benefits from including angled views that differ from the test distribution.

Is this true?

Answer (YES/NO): NO